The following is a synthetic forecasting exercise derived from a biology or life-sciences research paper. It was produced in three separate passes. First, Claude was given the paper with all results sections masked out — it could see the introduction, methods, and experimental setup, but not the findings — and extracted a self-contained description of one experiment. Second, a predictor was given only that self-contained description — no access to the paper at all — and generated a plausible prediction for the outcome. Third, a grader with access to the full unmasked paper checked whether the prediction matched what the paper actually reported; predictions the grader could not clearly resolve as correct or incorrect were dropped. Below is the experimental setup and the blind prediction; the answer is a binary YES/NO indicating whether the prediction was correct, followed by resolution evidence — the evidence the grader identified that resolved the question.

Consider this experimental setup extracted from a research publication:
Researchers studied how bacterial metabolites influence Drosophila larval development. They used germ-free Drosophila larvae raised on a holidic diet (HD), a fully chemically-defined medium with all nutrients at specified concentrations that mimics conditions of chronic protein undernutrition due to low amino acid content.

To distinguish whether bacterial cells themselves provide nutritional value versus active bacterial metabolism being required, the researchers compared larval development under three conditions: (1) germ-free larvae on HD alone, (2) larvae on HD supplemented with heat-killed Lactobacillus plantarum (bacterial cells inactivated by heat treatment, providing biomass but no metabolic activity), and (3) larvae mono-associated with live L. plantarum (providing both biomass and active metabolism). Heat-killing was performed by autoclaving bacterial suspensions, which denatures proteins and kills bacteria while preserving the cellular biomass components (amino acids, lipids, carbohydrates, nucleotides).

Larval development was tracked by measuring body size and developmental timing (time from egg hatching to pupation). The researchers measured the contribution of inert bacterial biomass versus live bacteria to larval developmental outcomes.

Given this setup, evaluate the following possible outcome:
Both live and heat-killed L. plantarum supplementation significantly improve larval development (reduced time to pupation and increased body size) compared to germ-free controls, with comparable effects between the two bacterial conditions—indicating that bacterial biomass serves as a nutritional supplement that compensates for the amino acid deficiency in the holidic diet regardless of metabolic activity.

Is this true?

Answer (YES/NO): NO